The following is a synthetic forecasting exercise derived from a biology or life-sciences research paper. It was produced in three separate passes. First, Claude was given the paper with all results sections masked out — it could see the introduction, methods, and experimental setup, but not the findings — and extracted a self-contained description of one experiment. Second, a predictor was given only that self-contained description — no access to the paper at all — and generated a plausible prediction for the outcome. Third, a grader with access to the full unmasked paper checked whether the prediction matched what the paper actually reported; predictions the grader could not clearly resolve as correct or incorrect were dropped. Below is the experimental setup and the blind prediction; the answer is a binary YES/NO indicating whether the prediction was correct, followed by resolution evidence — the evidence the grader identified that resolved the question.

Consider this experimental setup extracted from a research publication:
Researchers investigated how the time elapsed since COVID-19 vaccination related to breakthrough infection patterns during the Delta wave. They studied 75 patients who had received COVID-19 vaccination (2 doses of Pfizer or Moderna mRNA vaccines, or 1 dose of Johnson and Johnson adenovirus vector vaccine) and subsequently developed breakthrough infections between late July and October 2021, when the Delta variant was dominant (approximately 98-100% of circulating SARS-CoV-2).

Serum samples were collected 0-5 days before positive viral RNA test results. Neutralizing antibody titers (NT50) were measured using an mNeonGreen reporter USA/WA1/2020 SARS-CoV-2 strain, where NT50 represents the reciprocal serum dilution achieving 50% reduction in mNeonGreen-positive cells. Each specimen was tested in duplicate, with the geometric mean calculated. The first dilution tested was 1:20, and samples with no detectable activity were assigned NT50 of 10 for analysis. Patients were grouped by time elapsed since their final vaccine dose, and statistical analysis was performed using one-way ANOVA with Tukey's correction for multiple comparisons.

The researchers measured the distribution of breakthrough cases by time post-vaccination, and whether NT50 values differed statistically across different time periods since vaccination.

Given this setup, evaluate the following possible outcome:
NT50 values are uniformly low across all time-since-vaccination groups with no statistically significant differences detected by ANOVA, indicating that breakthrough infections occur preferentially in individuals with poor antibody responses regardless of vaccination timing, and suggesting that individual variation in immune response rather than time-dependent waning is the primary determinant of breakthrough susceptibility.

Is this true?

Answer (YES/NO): YES